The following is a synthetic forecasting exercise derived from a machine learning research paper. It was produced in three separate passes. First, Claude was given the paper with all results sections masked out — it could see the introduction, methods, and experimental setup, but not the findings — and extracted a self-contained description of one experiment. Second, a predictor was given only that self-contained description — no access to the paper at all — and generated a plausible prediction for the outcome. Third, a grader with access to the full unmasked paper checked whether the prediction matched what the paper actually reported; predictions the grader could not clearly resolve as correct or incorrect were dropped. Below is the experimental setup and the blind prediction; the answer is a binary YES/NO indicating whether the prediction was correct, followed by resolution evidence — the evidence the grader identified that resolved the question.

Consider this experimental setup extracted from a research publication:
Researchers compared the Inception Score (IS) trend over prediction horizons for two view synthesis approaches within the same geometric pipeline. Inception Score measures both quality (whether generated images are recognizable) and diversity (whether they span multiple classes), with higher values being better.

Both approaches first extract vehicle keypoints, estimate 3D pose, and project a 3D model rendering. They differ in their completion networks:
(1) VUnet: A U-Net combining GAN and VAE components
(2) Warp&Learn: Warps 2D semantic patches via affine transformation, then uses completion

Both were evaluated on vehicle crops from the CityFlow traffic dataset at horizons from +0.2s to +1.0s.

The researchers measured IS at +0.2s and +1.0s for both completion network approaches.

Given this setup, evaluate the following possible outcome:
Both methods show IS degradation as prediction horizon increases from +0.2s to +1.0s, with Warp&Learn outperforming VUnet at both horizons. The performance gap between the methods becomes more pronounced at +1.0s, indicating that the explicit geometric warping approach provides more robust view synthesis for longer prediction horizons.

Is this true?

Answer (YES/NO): NO